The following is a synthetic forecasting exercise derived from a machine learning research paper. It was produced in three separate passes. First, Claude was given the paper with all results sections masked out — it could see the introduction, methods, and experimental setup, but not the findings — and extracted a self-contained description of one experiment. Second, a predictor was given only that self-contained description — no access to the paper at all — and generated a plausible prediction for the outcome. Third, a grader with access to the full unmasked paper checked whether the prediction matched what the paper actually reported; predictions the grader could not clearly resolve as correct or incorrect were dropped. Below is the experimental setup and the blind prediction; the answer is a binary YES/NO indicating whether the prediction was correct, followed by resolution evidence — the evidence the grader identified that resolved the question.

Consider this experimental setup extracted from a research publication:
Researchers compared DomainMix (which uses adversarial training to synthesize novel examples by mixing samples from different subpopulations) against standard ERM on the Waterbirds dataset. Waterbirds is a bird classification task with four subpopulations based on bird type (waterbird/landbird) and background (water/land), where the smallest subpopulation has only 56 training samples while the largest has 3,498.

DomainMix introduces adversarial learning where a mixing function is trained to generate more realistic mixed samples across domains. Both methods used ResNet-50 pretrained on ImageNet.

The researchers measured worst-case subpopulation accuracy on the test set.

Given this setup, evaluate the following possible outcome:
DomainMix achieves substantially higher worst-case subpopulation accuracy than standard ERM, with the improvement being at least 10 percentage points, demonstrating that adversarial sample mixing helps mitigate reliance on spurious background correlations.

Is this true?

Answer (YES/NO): NO